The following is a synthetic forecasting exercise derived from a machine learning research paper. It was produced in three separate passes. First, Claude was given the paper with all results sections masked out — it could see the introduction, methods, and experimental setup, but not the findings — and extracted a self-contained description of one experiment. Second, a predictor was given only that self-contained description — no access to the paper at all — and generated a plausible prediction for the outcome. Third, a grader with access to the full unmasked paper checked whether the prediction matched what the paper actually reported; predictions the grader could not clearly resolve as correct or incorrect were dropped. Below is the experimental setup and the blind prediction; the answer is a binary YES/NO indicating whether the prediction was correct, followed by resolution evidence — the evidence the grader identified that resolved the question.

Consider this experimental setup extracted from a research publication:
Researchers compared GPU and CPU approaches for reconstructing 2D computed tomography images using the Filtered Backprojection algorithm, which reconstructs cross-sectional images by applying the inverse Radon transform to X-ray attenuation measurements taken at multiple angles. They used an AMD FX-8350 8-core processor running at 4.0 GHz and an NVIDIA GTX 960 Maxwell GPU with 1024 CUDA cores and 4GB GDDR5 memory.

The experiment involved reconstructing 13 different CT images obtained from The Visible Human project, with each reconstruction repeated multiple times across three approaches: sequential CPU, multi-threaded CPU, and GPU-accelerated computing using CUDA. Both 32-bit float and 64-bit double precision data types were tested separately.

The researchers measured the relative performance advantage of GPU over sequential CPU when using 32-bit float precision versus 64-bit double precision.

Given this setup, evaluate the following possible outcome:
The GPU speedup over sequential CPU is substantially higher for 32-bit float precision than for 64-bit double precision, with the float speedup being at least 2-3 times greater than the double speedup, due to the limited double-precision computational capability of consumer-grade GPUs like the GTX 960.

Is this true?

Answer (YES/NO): YES